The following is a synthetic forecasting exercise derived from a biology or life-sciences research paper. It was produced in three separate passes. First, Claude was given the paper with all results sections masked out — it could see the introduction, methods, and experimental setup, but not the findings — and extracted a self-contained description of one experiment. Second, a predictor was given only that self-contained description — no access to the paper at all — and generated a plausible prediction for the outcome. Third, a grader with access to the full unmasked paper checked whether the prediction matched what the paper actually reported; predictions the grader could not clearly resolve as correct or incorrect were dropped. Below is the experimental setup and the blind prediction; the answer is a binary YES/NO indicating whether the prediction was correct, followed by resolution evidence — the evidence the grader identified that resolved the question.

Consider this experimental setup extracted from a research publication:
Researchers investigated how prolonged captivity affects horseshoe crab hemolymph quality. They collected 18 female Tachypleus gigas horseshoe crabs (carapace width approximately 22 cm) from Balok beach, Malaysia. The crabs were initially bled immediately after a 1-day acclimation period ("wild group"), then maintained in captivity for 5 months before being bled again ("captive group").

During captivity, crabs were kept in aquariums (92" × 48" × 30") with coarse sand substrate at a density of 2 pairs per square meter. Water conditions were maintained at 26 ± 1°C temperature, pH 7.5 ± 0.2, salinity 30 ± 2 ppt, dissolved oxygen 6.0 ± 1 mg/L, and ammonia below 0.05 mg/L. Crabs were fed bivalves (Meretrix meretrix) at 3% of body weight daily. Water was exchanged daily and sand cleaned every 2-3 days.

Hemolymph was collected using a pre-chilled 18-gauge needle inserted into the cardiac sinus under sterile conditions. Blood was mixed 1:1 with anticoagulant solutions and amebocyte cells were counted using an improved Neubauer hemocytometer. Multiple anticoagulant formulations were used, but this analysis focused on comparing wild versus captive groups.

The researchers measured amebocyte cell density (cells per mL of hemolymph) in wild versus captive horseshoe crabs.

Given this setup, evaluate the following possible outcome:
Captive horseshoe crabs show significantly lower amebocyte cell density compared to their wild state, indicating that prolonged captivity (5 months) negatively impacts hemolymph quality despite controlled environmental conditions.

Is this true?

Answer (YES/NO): NO